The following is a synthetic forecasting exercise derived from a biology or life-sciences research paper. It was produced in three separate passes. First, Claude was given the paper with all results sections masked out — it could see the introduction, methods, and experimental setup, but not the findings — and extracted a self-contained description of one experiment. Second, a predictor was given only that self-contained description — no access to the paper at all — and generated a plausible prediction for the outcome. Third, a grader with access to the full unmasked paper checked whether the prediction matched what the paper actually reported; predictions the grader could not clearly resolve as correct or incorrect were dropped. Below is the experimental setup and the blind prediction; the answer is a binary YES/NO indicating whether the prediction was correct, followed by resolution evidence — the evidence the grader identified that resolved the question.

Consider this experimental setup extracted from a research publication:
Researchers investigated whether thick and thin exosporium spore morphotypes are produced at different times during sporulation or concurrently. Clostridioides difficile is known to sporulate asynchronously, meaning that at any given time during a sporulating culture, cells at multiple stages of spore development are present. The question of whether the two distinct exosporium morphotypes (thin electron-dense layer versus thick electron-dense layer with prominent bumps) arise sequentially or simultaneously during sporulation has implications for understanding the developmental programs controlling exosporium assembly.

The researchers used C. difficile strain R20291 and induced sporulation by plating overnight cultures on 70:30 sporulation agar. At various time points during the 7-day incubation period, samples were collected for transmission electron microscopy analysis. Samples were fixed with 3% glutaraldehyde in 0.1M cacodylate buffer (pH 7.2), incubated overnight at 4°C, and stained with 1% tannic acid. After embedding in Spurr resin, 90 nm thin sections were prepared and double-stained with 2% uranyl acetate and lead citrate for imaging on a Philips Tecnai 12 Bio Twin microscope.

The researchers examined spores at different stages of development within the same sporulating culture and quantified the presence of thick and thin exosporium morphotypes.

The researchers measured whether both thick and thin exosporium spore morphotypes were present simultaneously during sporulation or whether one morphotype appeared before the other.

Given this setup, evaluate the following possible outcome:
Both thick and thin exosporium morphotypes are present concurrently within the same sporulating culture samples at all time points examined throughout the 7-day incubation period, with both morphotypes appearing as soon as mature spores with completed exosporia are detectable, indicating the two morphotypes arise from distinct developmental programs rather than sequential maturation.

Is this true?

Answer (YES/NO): YES